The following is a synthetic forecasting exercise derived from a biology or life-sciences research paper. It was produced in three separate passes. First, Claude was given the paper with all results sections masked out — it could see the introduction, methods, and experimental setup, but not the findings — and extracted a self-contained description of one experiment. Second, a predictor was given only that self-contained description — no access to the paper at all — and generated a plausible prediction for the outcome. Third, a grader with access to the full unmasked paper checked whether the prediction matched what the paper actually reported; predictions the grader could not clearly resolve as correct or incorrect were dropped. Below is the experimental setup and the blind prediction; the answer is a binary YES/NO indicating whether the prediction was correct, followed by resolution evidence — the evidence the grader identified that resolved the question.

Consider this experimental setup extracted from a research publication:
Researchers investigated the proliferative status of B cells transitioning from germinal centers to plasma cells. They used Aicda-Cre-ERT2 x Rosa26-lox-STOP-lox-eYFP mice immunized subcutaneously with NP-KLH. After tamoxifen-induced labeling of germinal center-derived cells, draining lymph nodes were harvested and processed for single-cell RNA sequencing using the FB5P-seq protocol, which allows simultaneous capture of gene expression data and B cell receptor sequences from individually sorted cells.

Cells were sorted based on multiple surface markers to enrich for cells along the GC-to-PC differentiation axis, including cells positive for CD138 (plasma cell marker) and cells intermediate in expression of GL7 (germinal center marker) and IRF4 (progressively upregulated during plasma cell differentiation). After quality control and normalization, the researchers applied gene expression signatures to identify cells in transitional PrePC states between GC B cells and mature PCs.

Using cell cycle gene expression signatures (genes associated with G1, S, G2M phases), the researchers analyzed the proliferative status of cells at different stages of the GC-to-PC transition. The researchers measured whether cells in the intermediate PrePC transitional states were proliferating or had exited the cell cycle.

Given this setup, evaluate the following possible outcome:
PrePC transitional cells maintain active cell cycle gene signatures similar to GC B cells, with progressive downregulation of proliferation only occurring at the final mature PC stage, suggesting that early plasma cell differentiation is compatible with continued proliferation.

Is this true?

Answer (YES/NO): YES